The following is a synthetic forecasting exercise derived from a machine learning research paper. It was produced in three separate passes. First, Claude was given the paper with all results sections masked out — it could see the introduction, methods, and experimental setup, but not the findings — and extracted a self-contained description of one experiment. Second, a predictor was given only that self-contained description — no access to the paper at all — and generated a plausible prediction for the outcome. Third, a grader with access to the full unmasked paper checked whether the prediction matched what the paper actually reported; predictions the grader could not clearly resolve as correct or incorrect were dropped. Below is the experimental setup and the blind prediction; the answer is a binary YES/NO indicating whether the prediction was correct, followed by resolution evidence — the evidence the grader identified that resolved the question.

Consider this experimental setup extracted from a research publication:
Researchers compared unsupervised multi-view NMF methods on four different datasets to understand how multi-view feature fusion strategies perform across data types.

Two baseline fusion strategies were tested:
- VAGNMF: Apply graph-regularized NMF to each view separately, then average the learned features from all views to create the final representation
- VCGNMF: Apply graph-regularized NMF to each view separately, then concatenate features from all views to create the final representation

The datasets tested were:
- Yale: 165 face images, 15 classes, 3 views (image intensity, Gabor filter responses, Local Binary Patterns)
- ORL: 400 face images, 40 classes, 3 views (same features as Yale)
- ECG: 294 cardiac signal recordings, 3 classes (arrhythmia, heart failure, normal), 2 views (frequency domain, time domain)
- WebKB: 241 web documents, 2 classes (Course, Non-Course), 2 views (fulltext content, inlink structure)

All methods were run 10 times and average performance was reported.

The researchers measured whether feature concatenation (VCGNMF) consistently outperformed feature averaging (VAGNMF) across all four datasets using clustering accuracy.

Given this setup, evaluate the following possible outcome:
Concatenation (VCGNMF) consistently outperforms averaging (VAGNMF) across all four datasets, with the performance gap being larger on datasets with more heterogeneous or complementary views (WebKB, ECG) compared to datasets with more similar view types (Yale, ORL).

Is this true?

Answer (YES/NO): NO